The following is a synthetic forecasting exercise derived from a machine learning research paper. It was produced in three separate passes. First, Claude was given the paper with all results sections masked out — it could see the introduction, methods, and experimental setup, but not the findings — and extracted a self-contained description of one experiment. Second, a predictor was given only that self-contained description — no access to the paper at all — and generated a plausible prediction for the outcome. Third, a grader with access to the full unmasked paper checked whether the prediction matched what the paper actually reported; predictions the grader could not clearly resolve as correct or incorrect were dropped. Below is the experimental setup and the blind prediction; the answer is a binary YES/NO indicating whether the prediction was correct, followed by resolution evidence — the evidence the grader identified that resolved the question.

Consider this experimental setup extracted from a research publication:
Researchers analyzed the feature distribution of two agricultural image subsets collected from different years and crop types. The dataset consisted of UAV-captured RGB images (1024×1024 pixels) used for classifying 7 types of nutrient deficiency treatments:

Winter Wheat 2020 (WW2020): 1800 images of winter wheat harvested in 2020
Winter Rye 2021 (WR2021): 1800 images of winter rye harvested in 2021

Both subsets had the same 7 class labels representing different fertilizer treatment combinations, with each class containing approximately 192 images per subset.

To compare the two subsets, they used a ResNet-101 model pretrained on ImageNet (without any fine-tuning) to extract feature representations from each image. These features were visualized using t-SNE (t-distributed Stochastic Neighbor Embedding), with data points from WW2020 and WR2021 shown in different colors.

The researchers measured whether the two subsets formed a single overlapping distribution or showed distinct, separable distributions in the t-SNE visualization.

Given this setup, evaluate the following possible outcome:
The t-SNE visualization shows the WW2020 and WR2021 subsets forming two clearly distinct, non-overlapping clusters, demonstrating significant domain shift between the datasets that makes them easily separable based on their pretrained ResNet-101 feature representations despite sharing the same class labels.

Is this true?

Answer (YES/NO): NO